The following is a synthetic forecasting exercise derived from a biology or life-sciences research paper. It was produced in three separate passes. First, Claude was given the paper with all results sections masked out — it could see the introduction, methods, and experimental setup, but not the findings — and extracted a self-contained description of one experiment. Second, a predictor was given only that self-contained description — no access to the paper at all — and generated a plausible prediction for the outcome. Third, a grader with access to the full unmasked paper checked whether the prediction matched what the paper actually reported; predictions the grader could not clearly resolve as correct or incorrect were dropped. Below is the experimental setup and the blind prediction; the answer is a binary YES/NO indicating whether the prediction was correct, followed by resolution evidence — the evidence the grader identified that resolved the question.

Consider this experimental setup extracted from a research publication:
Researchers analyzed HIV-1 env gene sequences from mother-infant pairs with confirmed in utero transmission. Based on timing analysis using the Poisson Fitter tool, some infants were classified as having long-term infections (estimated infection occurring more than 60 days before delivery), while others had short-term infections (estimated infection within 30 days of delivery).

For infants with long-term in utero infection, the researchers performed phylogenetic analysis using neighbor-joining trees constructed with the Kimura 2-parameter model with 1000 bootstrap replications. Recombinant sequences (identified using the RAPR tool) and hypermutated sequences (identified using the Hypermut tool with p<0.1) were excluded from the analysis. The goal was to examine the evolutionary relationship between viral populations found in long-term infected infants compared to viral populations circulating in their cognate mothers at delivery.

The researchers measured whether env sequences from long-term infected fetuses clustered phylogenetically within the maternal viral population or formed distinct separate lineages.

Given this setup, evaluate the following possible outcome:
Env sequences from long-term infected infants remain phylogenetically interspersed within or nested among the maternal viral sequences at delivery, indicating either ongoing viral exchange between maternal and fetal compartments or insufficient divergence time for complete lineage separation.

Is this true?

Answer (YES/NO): NO